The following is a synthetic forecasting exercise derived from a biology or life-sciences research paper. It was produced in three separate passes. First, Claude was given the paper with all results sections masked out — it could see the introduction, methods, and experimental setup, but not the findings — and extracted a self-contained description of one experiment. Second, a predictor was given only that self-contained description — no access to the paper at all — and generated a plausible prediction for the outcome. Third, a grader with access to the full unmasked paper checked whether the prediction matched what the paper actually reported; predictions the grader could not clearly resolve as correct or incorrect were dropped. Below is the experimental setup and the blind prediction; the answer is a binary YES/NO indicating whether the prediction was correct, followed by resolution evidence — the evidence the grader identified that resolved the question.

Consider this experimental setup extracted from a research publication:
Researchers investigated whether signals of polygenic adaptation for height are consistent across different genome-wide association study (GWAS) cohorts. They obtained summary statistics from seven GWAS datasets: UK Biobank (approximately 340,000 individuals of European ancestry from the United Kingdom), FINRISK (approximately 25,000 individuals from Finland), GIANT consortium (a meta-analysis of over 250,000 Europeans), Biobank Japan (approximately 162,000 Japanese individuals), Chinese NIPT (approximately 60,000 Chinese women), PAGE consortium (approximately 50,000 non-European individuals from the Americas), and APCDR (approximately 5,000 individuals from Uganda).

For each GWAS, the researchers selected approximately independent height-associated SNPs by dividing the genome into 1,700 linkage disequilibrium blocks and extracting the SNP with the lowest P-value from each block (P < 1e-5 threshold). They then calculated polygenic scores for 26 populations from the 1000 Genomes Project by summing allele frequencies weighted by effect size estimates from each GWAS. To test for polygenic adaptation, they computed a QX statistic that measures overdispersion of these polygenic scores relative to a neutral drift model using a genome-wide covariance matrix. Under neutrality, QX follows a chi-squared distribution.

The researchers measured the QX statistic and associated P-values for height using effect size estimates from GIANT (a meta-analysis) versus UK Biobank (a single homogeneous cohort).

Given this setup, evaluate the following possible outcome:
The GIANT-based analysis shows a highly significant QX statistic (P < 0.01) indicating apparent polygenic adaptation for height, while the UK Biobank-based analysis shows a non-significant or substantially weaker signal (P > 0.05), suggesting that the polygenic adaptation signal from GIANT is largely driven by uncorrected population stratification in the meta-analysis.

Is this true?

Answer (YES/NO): YES